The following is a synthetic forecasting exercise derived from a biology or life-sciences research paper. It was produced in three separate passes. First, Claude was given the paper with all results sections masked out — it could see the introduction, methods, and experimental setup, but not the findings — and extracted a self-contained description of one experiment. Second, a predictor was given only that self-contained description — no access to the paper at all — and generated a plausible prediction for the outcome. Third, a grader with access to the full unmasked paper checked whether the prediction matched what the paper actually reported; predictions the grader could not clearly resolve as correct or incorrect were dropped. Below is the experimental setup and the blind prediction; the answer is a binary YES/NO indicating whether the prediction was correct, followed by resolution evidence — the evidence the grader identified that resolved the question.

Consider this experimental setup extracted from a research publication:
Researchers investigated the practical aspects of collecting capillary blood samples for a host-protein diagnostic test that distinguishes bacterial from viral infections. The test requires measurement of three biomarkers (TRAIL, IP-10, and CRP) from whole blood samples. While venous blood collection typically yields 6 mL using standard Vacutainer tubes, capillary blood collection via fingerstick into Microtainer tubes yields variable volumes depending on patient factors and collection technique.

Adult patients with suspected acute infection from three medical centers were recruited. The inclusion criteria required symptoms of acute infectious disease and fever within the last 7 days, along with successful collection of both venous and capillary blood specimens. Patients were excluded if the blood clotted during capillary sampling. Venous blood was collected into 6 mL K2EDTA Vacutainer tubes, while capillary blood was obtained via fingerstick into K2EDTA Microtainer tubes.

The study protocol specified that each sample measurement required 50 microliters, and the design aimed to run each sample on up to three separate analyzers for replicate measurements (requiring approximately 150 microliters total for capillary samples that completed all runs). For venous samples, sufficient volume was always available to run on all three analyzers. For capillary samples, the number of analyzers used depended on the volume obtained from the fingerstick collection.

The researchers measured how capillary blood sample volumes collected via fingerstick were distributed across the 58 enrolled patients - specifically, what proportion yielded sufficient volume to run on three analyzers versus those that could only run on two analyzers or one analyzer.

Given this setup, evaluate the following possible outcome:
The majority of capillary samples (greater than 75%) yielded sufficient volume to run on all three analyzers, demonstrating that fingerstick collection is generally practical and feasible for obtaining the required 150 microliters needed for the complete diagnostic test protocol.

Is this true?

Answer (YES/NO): NO